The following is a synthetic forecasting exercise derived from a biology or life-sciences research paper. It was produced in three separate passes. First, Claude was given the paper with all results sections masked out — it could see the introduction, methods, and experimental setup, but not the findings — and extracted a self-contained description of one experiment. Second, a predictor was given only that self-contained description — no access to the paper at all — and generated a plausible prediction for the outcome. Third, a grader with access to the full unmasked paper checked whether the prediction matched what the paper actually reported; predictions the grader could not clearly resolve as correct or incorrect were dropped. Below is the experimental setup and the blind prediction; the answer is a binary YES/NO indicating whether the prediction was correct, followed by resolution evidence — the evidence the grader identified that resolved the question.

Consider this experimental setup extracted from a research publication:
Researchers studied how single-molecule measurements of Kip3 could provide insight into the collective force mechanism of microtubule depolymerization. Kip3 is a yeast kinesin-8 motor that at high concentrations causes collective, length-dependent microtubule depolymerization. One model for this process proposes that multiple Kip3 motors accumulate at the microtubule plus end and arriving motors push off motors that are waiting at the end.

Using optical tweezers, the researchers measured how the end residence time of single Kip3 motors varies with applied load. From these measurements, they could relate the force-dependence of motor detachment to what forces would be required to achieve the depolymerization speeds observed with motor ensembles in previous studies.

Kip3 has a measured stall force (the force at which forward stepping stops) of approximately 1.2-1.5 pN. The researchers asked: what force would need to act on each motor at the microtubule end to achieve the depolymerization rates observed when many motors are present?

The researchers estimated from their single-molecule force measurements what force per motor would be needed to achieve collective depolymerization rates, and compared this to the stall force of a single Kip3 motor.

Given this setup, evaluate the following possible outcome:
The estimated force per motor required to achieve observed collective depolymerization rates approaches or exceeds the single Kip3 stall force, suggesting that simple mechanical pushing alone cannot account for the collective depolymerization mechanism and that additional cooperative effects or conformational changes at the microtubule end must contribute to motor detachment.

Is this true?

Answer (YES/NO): YES